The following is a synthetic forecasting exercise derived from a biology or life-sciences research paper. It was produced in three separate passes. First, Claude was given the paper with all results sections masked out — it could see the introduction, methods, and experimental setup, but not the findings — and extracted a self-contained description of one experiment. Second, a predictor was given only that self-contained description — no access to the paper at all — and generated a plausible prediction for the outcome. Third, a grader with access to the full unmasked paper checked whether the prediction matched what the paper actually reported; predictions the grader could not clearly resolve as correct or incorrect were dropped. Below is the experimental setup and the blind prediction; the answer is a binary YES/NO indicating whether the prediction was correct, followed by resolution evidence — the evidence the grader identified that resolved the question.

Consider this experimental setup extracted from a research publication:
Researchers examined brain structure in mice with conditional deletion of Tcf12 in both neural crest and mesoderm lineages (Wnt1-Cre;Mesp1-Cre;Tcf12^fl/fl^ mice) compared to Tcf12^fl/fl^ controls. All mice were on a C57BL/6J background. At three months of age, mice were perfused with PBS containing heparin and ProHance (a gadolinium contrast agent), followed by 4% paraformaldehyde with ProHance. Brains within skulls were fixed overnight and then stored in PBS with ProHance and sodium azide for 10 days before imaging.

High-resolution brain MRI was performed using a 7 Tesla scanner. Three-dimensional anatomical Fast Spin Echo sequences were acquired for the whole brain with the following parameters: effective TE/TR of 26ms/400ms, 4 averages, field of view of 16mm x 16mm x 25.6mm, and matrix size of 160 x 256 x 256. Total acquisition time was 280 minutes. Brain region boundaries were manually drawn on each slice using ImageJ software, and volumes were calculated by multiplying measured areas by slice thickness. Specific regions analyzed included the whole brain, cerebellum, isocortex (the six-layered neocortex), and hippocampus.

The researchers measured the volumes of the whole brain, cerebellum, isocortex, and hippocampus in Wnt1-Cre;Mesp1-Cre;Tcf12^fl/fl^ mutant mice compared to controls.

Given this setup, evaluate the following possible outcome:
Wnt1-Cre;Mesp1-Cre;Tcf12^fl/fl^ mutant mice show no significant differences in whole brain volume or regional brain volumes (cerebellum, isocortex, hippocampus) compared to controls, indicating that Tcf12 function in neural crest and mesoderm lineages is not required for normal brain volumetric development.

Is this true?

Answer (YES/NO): NO